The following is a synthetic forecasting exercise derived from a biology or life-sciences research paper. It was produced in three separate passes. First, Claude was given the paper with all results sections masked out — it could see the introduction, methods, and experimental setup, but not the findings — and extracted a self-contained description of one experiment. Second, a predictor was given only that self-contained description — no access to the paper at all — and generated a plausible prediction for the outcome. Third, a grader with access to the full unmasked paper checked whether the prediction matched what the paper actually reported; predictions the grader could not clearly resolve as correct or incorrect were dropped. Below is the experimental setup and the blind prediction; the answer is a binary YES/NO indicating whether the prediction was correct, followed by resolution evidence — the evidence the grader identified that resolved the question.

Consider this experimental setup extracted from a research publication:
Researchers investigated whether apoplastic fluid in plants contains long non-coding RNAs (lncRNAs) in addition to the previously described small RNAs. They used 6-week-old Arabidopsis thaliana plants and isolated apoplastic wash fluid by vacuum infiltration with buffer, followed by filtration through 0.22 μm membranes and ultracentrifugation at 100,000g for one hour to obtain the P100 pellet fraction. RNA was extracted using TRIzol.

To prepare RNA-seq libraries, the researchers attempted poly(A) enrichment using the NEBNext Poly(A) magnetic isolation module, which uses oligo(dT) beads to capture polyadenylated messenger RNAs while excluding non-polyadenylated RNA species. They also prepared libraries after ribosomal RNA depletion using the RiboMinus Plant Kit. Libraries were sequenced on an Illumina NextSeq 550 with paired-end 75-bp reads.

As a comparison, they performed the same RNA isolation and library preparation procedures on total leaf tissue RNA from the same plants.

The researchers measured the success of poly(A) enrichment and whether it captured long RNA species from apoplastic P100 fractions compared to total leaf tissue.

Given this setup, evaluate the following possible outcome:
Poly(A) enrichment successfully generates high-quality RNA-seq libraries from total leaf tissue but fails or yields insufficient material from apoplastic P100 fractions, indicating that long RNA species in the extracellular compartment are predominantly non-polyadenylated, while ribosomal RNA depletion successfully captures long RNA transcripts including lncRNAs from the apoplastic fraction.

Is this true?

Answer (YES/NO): YES